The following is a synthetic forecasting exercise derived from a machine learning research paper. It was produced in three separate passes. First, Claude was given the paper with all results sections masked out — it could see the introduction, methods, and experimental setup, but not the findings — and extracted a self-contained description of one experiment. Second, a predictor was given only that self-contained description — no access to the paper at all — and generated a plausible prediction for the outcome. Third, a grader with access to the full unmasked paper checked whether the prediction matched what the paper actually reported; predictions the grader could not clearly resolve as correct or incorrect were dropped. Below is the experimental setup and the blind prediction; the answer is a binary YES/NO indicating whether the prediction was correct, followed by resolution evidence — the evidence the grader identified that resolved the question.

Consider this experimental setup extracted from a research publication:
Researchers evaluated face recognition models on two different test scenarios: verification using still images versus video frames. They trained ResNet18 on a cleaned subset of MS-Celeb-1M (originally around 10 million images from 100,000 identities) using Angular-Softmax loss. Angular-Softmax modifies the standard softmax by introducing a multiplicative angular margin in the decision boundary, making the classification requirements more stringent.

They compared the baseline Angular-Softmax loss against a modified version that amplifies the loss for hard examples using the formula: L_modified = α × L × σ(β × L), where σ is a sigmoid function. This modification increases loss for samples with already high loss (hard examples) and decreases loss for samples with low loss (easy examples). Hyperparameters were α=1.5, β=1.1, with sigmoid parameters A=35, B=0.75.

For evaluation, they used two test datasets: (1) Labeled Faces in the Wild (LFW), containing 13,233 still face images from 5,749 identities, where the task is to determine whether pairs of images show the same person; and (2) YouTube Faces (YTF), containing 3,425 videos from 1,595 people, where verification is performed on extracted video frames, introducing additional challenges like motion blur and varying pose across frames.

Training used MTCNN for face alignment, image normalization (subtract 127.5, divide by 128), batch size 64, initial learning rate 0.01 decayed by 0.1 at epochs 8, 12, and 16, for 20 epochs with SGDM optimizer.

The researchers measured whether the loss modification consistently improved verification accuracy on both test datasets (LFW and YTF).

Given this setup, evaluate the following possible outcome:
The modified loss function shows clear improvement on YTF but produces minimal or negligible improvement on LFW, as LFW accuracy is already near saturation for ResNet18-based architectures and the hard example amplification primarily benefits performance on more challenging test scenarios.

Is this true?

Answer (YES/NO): NO